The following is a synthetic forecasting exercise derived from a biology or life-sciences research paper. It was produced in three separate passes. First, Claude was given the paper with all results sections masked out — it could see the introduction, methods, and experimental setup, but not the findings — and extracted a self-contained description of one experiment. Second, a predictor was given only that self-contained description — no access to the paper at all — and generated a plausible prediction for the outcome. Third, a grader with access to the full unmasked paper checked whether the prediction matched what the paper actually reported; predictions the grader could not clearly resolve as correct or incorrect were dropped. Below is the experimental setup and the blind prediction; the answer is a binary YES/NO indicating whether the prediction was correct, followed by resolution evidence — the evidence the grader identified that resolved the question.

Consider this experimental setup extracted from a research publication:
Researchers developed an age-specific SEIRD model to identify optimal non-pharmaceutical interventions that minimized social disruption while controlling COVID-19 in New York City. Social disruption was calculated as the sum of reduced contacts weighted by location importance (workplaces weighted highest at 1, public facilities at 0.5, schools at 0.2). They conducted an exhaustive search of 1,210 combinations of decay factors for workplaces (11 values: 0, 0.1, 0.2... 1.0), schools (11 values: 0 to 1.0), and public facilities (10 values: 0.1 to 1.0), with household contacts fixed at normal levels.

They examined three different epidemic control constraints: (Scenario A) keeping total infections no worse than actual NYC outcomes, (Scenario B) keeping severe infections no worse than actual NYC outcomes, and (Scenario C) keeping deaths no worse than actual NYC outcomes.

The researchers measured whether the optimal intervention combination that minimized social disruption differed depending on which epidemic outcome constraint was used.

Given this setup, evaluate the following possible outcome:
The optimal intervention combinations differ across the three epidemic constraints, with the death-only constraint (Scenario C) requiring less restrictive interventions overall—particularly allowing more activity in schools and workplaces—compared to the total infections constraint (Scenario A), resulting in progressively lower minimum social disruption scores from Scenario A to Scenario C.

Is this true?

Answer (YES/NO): NO